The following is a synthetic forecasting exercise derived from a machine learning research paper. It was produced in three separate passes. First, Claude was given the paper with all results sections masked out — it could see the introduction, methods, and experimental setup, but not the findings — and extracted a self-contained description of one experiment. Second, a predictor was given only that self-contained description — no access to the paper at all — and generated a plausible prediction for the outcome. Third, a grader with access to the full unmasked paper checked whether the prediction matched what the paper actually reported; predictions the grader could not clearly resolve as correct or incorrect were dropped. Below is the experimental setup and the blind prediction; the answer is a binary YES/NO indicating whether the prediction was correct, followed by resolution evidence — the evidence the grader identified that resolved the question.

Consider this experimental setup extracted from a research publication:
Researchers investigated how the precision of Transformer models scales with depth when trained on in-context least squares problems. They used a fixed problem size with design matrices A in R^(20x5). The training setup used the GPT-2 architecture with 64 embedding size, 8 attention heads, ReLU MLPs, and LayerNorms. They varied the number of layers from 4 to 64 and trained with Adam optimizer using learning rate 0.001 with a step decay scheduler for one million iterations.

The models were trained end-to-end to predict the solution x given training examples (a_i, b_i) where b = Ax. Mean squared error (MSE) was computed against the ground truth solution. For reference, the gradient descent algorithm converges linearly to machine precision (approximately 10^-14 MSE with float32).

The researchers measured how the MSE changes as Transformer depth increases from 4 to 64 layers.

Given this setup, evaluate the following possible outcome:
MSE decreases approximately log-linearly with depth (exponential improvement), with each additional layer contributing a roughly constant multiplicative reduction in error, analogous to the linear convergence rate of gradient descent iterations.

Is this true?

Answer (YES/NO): NO